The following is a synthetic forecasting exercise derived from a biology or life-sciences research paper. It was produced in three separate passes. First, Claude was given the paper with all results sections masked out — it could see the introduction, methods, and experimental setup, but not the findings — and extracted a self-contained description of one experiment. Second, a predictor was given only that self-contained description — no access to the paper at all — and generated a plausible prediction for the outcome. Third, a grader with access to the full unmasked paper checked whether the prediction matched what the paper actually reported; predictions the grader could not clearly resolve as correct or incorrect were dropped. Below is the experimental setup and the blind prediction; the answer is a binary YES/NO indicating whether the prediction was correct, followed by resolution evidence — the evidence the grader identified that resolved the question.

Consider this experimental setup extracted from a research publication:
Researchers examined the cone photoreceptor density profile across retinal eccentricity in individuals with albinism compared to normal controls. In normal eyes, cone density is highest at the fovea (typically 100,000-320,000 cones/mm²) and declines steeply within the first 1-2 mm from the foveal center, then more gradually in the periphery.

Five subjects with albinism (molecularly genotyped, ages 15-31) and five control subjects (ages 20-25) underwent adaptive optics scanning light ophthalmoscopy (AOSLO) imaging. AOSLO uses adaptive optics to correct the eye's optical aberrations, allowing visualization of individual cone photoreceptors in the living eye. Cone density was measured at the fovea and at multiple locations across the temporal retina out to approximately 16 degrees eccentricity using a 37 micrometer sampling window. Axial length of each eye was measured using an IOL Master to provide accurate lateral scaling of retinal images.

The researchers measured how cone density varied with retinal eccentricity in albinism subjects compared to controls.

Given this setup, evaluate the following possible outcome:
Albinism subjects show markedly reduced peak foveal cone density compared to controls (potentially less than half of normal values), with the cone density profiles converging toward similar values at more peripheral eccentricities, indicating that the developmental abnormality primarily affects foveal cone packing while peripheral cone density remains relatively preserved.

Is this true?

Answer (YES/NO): YES